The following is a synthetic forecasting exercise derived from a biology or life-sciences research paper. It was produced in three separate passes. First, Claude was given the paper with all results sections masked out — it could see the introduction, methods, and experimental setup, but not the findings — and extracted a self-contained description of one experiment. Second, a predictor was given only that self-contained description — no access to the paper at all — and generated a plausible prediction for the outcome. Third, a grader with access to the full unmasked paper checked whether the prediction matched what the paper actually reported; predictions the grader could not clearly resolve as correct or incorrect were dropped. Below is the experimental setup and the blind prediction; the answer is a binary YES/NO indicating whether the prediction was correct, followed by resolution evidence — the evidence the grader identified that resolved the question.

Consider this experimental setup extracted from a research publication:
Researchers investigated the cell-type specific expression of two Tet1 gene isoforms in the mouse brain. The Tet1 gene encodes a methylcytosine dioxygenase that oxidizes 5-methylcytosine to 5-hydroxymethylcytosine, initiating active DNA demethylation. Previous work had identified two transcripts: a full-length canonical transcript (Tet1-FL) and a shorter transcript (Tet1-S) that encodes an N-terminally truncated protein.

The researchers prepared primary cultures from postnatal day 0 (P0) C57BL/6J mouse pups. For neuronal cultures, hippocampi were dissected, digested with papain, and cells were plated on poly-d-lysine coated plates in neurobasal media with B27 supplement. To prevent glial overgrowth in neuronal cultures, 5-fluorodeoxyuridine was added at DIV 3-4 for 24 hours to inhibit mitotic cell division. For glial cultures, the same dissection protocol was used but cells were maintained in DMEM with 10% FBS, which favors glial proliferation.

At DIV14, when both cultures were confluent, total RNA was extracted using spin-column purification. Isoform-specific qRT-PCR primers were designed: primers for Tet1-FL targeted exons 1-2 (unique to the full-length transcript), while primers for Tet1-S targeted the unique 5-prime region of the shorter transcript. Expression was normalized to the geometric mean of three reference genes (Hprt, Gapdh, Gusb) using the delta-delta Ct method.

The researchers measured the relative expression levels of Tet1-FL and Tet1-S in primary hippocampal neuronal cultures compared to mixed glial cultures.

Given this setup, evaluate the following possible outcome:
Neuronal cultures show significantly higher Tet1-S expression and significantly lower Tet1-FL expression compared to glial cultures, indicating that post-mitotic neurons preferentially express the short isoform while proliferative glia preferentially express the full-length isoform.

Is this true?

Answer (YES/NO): YES